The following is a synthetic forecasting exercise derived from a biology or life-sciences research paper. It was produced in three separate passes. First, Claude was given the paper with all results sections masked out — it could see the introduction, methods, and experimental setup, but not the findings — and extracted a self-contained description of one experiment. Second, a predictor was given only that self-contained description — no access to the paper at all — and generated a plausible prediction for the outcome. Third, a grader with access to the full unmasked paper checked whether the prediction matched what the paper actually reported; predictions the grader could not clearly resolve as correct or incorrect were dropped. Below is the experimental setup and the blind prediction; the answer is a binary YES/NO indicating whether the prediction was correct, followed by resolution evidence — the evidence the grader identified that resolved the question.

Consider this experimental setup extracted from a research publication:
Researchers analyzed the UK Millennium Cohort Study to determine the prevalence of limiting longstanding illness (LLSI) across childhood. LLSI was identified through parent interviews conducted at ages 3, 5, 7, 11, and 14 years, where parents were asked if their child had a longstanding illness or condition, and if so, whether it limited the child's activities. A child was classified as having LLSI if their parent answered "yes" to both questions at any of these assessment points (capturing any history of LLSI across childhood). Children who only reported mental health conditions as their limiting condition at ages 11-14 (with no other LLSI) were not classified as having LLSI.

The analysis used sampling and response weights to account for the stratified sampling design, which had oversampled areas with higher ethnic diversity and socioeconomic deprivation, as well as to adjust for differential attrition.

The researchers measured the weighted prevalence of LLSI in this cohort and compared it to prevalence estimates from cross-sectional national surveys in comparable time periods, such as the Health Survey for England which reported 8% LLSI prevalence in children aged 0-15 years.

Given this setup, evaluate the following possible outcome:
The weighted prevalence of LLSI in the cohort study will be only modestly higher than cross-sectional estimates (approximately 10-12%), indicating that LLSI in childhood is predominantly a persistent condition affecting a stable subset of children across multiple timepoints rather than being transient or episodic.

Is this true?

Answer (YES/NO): NO